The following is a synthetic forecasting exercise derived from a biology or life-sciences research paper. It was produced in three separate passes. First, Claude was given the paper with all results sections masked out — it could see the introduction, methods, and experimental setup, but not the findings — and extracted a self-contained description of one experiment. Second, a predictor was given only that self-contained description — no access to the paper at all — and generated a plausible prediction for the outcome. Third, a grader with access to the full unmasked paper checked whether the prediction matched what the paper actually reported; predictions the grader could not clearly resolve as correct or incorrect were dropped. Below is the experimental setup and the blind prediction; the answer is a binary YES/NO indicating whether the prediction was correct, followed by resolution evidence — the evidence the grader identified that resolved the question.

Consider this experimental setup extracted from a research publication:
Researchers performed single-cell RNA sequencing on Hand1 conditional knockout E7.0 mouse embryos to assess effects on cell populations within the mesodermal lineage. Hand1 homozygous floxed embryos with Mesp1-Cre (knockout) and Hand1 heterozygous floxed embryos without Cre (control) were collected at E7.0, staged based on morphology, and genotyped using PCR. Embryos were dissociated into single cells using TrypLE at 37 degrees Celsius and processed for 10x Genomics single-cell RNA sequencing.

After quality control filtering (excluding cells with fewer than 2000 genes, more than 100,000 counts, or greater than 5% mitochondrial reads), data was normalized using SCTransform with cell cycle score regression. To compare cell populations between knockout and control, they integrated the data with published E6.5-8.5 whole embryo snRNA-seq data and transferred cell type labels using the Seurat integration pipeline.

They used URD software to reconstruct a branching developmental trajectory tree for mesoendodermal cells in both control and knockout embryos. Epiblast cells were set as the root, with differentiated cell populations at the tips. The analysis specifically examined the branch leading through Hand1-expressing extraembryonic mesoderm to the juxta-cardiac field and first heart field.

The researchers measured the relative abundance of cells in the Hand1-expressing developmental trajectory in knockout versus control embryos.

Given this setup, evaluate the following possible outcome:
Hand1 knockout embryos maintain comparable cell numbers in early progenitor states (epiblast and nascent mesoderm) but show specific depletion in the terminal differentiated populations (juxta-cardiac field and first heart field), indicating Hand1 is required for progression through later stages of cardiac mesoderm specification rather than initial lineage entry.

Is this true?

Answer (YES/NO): NO